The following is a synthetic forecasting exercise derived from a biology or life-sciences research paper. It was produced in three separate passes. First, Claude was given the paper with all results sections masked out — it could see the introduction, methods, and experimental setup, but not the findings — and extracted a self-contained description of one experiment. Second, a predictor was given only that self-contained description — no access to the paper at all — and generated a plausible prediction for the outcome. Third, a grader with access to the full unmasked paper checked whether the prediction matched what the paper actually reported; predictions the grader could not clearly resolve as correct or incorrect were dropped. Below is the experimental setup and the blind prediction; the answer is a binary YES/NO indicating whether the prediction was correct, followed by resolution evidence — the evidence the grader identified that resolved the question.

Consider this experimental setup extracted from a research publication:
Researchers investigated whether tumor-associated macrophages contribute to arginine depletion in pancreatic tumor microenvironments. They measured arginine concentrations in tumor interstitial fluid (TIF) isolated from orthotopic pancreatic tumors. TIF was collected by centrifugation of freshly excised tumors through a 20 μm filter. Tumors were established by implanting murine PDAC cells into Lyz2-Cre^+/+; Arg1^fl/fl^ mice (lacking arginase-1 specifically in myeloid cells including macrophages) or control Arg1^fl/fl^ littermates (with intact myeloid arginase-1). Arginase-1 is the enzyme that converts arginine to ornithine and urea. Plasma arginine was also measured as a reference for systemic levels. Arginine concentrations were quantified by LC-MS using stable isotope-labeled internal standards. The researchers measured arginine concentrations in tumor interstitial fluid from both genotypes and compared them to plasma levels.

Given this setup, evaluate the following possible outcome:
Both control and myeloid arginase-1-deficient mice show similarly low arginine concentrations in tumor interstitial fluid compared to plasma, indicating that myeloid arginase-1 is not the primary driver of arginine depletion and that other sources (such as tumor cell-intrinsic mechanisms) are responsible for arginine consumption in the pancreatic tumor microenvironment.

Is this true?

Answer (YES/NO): NO